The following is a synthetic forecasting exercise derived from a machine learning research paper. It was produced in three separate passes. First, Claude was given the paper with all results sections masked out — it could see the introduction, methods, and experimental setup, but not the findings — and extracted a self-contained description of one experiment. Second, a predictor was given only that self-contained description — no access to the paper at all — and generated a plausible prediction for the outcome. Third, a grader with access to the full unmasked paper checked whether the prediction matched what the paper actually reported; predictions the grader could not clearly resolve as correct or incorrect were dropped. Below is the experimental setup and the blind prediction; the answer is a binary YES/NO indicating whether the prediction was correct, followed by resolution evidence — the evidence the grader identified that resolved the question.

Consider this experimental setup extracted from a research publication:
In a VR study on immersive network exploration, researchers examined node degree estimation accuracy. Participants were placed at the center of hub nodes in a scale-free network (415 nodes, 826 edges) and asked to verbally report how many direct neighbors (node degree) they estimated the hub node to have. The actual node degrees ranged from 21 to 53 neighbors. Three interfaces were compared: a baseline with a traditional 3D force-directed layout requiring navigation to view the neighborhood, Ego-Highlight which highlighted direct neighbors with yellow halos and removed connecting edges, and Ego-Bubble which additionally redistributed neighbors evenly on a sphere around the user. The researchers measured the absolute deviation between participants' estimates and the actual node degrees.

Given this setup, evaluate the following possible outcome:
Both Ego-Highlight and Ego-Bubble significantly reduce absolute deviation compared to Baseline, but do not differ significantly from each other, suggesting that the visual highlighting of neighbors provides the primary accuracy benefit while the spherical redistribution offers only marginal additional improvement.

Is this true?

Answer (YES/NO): NO